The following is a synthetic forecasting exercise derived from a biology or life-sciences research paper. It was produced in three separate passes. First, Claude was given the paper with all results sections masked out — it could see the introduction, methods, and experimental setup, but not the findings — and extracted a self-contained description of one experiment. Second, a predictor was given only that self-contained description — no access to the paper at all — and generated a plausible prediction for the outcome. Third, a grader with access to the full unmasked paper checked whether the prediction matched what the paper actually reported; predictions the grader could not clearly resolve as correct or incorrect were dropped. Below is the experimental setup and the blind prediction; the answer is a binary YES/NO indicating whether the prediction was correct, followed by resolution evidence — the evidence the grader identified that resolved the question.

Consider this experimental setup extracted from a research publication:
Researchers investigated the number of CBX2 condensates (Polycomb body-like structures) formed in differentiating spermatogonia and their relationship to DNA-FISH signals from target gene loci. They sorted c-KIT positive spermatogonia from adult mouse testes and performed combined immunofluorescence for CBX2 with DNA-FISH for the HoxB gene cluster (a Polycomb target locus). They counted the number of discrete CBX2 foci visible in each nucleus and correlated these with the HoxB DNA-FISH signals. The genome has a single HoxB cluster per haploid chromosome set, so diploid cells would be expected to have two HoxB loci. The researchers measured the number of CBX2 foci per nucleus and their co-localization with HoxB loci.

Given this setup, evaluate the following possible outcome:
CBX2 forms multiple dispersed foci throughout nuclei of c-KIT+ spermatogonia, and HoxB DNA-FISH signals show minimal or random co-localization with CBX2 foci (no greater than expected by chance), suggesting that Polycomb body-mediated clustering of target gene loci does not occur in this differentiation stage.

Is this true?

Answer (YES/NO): NO